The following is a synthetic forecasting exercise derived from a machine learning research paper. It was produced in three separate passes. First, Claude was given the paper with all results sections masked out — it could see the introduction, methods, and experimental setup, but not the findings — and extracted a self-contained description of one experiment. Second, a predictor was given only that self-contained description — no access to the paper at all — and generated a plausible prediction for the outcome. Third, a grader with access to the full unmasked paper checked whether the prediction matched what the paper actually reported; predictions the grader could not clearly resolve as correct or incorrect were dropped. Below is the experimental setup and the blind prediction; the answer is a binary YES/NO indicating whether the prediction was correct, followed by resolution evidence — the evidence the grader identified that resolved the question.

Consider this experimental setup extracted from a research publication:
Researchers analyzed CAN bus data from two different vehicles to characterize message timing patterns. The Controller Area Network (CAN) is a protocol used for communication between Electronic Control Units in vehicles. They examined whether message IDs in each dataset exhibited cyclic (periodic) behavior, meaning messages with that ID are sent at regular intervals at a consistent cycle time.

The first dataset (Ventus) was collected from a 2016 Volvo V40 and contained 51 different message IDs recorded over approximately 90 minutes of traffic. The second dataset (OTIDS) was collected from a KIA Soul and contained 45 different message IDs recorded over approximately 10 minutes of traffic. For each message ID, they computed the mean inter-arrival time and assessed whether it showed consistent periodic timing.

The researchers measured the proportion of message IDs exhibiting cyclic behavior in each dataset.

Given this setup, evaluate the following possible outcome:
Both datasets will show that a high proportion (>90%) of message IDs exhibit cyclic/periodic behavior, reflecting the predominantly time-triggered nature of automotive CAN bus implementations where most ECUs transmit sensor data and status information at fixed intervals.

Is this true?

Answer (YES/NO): YES